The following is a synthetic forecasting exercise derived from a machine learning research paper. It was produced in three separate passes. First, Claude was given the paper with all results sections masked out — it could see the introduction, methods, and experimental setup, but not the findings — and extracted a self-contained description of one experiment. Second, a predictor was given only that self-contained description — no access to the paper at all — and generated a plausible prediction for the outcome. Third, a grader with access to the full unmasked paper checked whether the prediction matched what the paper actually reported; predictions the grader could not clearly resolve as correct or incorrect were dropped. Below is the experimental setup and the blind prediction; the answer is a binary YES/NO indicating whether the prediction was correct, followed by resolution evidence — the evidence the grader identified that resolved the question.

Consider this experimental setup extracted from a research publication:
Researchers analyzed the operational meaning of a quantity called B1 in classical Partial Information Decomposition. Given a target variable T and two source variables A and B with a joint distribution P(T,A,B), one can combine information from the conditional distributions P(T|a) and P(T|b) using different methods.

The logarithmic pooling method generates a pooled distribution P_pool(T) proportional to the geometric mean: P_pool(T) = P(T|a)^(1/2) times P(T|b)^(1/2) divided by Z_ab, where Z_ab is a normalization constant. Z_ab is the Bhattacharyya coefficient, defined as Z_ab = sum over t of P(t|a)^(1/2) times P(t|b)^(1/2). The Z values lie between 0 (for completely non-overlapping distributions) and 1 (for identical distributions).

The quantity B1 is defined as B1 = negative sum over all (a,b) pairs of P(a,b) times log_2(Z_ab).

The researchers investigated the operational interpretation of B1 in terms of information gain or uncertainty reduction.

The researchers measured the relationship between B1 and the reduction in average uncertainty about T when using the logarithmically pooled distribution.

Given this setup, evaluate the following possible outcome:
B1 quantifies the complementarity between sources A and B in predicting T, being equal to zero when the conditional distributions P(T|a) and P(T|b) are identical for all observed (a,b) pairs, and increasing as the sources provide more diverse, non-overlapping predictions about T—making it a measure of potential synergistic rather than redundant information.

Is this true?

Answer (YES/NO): NO